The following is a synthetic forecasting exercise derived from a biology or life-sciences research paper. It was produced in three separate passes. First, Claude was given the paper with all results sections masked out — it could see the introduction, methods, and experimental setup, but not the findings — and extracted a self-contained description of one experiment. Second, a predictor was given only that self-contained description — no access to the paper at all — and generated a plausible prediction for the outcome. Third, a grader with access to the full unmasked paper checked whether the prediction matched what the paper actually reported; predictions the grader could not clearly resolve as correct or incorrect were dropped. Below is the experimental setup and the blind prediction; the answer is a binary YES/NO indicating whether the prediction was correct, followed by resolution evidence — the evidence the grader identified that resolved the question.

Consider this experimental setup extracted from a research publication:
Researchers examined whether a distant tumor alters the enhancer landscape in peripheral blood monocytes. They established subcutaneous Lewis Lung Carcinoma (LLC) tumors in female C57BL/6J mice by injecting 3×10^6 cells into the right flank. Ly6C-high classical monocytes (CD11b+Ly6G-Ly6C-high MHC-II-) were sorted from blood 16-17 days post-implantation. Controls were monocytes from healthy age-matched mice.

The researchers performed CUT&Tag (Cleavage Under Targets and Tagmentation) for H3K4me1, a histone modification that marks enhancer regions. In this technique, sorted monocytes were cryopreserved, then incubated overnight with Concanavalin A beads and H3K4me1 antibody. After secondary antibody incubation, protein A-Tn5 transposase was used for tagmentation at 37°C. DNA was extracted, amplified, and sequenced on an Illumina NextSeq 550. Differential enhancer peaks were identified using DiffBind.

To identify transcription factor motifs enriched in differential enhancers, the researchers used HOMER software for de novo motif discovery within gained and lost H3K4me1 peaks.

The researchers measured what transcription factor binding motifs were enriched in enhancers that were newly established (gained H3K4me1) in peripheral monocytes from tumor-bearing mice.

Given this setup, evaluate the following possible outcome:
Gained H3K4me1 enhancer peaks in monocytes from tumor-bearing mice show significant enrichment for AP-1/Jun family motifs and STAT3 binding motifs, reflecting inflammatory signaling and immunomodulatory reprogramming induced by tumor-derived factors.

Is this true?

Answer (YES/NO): YES